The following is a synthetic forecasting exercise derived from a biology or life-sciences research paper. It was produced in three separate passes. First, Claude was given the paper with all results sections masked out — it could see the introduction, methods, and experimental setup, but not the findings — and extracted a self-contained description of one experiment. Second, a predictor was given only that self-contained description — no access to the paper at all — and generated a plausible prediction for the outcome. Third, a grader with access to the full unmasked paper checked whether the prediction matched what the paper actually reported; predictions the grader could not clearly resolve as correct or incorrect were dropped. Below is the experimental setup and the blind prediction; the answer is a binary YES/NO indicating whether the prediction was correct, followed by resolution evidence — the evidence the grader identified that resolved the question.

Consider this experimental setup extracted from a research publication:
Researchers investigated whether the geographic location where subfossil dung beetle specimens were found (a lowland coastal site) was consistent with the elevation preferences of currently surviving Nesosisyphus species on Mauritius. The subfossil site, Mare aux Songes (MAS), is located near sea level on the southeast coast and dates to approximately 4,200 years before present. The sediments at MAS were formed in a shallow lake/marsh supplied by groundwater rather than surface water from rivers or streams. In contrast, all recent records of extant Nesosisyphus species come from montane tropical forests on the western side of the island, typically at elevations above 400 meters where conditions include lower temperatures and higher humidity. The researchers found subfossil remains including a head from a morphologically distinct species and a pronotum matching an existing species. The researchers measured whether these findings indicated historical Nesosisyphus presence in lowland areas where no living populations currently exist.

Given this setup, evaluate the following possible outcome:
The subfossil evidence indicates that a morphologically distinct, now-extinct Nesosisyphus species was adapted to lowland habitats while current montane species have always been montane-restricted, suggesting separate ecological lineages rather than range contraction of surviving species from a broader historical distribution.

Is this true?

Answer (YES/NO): NO